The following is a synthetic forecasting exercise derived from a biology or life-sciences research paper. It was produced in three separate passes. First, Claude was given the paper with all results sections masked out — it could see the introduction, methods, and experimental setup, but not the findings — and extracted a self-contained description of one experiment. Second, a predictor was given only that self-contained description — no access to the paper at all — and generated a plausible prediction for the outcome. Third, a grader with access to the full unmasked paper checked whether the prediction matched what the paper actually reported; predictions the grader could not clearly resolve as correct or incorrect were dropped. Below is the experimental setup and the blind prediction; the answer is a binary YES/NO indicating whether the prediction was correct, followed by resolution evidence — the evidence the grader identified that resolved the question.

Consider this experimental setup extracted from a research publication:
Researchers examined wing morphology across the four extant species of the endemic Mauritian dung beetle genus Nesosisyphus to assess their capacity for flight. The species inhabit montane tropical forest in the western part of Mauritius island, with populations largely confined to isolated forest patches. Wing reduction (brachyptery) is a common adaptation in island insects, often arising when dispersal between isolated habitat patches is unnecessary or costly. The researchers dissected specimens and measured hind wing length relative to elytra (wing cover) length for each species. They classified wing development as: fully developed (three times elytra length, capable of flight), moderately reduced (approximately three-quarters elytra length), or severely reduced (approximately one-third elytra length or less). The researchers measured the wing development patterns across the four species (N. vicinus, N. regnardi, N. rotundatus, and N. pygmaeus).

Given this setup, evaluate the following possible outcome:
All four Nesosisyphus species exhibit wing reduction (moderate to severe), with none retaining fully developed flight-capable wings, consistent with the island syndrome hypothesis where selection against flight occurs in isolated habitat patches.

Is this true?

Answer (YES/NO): NO